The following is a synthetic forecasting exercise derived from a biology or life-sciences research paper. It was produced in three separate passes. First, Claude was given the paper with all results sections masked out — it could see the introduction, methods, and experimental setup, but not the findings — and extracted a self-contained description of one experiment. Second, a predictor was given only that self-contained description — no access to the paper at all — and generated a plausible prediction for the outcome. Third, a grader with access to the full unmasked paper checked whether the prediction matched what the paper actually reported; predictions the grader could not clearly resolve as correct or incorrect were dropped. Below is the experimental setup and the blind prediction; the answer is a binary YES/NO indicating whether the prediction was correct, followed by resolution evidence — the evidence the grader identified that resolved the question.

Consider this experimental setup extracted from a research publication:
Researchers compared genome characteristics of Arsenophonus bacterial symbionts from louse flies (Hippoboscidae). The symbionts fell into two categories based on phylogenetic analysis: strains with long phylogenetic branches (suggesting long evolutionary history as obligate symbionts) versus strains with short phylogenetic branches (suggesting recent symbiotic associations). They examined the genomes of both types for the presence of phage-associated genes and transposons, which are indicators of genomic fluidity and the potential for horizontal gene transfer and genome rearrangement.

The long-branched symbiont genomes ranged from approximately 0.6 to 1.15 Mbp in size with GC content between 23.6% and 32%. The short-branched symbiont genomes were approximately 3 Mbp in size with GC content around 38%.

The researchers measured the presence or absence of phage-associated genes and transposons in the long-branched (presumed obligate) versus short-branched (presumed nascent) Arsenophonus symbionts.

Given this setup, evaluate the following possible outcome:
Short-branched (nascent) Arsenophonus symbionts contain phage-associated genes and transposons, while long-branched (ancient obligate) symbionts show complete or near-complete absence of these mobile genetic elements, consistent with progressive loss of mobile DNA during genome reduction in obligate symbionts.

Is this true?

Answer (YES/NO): YES